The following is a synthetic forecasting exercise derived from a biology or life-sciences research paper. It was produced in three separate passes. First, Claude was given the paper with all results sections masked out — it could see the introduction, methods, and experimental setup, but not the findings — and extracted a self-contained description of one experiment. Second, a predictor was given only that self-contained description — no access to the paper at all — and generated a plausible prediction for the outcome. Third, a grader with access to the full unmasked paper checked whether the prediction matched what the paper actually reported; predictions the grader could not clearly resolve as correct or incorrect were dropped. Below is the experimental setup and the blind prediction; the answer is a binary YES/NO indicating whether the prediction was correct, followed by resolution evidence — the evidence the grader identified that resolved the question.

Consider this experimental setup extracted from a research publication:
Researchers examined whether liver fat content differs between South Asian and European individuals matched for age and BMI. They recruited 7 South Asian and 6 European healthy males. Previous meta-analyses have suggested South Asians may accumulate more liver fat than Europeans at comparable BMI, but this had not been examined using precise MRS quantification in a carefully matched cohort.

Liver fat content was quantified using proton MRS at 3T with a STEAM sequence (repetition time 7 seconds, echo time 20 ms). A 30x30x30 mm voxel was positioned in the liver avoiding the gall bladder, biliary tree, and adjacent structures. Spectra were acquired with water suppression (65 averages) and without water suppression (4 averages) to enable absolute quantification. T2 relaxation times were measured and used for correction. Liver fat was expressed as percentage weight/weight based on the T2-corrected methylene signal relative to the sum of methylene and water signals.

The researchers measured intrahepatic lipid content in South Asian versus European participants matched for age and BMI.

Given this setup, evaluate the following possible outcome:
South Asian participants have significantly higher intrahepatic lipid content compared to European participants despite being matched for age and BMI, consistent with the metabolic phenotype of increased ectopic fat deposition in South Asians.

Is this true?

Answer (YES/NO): YES